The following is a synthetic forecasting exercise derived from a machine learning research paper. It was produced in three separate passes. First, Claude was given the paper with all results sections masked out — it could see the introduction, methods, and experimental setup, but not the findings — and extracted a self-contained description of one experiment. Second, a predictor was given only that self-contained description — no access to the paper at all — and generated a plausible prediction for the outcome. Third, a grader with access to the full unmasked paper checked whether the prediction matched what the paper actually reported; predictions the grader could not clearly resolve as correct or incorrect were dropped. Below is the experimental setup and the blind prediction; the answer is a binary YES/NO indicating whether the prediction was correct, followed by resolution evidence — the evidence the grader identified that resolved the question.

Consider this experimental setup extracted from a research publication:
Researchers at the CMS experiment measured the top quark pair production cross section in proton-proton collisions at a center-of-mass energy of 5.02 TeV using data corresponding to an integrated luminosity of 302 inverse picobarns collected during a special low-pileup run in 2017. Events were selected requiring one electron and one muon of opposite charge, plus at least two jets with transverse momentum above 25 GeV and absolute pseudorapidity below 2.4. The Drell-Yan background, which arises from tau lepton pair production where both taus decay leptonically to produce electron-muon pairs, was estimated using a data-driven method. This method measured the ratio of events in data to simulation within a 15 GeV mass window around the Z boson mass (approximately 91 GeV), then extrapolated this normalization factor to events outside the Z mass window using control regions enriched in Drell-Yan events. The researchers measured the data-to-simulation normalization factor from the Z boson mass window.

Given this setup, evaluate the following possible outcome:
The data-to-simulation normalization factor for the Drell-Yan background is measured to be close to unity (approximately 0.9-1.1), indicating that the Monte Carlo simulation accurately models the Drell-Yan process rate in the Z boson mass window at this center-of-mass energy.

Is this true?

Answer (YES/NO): YES